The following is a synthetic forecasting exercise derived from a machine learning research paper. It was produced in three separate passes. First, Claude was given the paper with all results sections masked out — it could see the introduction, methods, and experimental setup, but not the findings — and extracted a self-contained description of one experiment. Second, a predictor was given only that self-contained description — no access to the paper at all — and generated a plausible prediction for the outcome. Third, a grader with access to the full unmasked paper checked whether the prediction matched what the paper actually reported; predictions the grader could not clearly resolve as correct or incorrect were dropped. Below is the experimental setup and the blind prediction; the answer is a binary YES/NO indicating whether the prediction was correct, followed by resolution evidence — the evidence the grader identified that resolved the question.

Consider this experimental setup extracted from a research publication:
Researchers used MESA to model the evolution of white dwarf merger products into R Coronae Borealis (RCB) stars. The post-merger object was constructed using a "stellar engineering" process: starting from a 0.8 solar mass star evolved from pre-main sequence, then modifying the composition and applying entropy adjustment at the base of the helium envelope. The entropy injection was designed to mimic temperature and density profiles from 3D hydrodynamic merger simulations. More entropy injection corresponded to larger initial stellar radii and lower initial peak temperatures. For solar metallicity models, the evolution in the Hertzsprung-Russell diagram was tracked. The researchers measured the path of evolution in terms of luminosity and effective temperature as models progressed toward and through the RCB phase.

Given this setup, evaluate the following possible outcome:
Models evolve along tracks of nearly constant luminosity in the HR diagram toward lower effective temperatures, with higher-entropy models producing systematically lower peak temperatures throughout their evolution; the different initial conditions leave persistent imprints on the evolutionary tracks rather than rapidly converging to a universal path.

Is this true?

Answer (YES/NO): NO